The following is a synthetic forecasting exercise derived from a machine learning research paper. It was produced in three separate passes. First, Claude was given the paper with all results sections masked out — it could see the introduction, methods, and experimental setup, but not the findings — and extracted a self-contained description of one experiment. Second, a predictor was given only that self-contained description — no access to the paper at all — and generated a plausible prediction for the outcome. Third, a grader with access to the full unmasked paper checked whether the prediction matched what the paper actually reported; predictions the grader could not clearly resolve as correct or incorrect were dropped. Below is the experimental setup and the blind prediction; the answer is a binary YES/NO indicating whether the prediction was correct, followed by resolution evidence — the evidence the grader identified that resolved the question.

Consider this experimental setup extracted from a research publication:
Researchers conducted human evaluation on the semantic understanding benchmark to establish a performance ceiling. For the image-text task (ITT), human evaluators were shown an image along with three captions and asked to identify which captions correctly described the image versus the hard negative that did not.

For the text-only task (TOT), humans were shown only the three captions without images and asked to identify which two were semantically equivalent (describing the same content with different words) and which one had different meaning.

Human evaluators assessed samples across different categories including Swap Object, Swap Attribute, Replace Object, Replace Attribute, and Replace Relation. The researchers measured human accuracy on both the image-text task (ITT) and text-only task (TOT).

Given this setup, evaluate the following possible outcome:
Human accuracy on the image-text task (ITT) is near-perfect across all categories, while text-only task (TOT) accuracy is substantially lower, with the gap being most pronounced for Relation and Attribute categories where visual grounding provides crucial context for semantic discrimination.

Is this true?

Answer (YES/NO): NO